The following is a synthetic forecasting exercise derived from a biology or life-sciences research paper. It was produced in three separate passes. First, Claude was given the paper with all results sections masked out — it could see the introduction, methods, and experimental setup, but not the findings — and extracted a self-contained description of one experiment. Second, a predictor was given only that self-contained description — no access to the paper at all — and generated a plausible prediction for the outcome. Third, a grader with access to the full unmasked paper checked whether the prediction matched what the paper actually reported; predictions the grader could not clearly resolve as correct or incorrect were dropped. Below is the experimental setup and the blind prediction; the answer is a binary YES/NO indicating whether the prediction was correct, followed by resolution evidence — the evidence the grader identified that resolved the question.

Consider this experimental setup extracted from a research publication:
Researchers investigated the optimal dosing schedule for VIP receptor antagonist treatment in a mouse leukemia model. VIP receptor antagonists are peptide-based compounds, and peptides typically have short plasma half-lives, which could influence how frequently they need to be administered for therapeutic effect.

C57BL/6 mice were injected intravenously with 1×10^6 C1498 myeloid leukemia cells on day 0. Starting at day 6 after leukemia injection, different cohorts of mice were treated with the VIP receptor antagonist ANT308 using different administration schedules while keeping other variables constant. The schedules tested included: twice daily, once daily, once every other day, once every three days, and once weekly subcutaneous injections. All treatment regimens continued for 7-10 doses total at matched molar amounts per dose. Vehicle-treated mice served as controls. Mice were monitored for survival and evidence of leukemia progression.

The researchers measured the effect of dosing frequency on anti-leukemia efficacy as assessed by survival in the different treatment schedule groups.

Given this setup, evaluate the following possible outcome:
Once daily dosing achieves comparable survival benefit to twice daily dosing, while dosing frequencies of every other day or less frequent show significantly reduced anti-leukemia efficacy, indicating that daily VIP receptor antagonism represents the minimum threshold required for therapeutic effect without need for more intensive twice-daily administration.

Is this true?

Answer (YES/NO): NO